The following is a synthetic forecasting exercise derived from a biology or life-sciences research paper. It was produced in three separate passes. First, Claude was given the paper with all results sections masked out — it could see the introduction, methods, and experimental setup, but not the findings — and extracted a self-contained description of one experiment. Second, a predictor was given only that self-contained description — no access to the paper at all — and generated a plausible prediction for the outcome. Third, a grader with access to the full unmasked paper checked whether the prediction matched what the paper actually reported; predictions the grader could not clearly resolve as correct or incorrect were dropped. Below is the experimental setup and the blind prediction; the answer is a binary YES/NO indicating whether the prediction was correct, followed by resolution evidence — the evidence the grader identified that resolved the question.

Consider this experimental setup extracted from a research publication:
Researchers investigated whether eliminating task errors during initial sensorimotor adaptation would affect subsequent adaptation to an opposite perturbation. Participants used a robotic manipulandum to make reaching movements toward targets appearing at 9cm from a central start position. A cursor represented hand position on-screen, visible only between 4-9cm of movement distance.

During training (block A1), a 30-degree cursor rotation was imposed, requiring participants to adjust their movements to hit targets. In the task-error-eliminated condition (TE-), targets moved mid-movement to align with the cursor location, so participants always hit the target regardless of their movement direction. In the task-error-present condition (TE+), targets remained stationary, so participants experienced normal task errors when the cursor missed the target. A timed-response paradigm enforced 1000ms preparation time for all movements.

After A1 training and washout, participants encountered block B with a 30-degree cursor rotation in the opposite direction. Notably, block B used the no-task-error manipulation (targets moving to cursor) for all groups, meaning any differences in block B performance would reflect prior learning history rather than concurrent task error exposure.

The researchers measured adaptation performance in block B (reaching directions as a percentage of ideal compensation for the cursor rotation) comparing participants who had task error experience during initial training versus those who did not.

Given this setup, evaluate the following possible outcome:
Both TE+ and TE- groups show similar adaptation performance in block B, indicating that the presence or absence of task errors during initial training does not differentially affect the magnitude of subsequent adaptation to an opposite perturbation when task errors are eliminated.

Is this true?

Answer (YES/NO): NO